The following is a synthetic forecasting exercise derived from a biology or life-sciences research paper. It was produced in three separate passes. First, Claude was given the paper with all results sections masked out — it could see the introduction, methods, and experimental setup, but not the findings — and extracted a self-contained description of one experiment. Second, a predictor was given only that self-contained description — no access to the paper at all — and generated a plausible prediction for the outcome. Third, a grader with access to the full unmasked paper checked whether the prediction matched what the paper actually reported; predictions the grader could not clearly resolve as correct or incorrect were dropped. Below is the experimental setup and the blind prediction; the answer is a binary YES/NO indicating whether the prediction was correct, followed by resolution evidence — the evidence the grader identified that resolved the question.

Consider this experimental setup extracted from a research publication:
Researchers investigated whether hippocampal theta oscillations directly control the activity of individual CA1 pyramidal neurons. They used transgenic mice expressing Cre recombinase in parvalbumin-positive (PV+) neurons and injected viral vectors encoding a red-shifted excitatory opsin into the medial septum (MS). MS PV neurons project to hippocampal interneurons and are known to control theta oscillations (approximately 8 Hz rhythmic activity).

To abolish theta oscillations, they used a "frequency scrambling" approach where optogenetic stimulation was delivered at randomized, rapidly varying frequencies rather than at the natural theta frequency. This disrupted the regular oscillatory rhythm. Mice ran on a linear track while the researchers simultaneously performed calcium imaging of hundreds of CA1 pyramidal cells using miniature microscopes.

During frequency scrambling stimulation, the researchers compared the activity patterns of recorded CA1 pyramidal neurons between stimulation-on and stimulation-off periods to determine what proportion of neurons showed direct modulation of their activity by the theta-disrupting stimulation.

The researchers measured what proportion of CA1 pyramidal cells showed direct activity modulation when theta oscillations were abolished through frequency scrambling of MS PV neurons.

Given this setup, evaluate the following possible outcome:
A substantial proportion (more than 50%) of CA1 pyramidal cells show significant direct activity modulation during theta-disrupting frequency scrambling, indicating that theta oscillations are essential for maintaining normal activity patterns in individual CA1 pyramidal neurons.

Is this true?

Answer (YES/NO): NO